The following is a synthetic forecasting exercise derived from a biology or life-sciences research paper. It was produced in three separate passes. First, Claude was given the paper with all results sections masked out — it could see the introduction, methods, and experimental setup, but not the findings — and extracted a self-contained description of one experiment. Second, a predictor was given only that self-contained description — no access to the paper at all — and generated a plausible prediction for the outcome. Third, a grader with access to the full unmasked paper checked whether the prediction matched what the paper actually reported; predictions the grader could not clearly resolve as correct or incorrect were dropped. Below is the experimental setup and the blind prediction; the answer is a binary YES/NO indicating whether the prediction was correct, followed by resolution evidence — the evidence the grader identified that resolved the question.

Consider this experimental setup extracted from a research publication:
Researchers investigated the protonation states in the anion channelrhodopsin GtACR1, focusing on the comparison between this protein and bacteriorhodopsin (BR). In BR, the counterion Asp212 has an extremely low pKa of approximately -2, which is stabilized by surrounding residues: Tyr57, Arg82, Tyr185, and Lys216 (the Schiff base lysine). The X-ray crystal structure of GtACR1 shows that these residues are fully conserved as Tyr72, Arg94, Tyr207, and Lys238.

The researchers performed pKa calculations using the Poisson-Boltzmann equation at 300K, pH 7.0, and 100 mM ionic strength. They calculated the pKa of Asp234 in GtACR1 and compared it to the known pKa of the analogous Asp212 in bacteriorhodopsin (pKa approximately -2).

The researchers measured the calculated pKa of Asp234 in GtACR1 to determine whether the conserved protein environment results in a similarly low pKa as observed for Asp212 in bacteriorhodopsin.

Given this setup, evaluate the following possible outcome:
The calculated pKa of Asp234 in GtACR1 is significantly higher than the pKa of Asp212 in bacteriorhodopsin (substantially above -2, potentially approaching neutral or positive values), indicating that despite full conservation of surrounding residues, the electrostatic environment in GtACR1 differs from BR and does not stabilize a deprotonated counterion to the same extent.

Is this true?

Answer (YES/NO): NO